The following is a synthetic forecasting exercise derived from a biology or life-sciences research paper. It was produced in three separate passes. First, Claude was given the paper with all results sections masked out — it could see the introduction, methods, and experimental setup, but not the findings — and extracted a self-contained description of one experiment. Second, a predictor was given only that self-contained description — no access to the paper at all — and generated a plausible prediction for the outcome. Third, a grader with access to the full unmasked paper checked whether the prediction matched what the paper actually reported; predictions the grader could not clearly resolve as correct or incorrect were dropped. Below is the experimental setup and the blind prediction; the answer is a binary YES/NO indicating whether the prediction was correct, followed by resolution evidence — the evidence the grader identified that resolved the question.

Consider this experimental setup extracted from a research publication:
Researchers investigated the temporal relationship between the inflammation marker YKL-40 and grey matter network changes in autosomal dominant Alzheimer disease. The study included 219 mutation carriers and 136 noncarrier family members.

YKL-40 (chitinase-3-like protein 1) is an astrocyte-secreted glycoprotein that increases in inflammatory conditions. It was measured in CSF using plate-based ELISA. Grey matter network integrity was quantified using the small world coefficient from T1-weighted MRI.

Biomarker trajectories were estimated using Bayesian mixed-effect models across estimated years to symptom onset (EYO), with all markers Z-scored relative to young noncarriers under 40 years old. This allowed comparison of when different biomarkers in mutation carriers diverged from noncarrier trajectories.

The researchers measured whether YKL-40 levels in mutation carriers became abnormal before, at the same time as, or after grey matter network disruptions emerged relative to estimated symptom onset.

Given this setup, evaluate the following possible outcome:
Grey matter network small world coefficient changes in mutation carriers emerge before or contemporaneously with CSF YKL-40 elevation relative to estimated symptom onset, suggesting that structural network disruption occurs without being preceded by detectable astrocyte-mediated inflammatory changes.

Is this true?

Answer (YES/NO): YES